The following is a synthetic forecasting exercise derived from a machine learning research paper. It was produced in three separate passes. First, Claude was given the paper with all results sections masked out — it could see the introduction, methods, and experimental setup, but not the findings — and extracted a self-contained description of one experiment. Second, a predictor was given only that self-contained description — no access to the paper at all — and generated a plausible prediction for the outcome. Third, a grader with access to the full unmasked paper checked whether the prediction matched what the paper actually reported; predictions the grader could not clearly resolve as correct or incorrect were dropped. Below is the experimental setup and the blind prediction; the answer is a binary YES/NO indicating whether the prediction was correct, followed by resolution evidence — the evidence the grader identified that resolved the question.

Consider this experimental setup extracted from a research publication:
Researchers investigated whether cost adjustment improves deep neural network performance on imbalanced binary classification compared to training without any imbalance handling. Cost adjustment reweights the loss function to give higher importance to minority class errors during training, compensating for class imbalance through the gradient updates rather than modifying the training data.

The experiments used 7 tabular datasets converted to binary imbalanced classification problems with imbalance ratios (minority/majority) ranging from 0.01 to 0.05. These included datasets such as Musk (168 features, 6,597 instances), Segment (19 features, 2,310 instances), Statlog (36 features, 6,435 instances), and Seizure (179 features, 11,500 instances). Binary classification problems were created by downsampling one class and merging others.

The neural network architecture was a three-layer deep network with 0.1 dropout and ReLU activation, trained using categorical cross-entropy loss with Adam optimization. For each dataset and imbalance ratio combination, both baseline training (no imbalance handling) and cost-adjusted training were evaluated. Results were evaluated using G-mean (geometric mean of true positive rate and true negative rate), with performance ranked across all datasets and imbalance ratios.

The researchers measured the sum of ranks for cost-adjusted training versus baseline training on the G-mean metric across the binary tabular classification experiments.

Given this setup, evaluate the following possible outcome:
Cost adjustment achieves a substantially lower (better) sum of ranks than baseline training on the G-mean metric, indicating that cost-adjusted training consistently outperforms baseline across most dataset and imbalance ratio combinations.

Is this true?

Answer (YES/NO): NO